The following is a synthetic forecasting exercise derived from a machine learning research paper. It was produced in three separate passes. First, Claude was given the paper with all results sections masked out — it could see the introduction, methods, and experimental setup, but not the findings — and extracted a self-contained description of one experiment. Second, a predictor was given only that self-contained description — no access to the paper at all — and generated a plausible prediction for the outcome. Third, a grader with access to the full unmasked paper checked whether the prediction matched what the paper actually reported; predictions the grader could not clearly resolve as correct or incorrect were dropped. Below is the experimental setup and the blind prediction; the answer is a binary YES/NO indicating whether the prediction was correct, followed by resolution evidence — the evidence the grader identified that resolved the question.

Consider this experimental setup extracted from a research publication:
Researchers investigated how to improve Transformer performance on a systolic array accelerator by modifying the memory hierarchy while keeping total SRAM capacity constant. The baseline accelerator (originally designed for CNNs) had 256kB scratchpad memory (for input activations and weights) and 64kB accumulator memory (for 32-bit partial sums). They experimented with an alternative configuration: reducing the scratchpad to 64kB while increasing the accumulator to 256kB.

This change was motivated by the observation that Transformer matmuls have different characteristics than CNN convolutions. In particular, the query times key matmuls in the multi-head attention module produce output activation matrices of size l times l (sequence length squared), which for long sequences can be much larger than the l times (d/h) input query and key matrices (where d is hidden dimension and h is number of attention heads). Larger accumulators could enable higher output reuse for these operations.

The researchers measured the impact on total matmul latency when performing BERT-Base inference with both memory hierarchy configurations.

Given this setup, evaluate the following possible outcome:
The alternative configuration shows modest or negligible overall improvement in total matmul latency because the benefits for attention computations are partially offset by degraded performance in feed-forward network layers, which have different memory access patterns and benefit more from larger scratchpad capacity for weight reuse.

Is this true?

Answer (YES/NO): NO